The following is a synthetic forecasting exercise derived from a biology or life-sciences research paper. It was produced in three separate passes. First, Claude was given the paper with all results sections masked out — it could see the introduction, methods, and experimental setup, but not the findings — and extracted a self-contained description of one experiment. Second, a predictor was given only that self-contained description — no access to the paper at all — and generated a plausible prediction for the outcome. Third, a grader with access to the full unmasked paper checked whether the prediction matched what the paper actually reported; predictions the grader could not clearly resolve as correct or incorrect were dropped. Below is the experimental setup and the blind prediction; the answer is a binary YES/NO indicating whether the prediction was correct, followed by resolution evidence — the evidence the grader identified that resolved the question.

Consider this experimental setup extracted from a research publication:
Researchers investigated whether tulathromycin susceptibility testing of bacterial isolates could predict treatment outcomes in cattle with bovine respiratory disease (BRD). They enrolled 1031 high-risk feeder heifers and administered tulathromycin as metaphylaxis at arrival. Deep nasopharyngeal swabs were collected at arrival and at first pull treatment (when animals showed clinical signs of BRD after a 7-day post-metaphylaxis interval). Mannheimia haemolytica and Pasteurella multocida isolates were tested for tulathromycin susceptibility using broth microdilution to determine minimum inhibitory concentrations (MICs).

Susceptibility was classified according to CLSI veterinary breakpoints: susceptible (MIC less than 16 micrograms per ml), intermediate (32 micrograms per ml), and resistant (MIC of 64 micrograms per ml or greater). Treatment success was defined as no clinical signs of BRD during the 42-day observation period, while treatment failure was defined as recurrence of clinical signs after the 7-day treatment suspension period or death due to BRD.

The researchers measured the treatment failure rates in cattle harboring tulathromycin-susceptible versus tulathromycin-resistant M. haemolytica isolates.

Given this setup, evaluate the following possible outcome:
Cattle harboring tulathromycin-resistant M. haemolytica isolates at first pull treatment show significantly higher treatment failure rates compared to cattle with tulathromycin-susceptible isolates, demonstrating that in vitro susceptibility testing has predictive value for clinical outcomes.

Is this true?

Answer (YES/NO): NO